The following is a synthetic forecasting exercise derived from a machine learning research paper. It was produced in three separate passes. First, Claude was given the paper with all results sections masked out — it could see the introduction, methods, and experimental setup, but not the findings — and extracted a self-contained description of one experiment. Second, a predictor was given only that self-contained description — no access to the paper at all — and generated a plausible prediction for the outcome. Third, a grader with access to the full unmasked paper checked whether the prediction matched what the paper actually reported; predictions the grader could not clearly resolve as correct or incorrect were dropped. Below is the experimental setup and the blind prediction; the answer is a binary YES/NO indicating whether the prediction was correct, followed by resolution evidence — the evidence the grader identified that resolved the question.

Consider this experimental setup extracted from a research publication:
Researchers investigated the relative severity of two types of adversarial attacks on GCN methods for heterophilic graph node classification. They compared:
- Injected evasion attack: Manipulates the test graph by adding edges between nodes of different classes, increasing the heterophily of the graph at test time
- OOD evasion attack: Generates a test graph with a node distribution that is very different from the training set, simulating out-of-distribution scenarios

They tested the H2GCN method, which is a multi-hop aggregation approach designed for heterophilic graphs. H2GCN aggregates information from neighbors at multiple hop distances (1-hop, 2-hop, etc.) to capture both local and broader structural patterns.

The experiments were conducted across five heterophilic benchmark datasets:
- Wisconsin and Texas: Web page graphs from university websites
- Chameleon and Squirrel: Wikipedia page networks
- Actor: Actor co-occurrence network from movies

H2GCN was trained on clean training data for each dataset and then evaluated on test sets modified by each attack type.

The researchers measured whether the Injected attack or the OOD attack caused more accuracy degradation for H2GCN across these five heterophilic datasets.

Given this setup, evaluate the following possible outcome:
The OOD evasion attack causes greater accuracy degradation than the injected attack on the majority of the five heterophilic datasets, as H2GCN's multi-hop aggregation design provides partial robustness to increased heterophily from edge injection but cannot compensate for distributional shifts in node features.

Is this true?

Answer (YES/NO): NO